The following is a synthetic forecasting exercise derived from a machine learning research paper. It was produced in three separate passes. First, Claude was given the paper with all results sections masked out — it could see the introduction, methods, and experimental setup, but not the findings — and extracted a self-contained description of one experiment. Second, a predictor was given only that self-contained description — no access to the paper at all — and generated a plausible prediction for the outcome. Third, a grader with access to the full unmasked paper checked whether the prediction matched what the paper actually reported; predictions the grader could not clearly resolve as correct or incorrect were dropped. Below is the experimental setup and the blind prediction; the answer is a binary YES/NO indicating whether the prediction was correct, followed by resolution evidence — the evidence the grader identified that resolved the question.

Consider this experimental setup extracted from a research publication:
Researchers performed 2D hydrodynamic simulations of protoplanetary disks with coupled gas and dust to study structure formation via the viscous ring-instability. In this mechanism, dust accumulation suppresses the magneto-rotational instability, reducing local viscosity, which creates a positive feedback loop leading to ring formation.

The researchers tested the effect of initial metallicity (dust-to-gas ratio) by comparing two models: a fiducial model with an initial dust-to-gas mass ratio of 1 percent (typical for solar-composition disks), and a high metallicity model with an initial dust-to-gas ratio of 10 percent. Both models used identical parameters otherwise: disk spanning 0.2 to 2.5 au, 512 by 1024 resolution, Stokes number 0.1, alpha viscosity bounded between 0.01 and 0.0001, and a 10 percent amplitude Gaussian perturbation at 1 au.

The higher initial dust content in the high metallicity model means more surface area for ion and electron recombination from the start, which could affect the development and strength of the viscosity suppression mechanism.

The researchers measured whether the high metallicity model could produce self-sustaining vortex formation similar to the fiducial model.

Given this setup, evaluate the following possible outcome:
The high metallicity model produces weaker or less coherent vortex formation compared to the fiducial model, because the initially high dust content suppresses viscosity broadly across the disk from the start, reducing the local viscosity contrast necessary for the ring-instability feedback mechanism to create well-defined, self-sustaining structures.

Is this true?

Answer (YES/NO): NO